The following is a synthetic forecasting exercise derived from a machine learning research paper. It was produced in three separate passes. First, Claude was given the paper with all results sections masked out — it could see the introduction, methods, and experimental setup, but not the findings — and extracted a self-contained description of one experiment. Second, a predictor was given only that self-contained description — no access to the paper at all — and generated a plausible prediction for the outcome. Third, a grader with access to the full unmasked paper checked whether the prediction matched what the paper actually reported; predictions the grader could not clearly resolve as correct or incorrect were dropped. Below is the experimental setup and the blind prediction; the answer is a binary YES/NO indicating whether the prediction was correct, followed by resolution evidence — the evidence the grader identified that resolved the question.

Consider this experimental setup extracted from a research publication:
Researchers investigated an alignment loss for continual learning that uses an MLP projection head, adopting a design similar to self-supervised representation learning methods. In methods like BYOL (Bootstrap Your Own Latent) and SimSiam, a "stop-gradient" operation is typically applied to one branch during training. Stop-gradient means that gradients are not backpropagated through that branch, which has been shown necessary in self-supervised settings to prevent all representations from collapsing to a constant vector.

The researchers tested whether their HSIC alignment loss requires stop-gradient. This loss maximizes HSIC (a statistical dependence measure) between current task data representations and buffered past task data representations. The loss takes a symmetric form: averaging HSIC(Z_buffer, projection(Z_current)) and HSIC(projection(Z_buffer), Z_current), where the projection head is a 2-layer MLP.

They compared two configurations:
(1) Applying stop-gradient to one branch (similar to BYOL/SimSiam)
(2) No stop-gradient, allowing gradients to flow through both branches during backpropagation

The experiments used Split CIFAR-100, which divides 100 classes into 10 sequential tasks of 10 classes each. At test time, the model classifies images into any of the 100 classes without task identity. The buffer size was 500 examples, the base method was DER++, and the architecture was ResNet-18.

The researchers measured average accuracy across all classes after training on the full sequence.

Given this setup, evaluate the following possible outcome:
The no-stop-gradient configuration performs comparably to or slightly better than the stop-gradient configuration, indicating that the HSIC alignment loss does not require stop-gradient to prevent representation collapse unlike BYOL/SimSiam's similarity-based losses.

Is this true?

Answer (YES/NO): YES